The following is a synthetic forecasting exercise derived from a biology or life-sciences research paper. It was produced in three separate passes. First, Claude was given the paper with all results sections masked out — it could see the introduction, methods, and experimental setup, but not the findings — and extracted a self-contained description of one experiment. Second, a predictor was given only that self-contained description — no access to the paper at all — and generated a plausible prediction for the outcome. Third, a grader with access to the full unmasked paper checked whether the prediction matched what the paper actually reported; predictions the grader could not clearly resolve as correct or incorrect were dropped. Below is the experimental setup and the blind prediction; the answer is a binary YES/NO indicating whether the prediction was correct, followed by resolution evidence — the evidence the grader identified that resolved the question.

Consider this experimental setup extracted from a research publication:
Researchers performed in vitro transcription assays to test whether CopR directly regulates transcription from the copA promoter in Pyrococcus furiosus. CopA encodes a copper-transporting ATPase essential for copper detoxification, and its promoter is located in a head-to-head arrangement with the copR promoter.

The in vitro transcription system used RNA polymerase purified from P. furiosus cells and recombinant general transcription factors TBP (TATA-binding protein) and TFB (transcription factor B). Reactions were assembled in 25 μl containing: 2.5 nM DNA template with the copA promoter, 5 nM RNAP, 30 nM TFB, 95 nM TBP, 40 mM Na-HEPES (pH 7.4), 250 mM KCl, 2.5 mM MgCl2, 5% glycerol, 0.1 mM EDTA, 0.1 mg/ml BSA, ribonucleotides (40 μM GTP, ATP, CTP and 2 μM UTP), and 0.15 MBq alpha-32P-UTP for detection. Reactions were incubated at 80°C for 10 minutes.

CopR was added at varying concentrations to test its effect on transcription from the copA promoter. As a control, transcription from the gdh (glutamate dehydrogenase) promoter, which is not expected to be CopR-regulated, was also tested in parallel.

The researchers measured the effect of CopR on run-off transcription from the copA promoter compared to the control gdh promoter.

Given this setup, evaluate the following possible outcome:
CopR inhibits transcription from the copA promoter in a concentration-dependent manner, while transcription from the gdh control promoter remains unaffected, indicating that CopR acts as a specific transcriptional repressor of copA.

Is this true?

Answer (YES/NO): NO